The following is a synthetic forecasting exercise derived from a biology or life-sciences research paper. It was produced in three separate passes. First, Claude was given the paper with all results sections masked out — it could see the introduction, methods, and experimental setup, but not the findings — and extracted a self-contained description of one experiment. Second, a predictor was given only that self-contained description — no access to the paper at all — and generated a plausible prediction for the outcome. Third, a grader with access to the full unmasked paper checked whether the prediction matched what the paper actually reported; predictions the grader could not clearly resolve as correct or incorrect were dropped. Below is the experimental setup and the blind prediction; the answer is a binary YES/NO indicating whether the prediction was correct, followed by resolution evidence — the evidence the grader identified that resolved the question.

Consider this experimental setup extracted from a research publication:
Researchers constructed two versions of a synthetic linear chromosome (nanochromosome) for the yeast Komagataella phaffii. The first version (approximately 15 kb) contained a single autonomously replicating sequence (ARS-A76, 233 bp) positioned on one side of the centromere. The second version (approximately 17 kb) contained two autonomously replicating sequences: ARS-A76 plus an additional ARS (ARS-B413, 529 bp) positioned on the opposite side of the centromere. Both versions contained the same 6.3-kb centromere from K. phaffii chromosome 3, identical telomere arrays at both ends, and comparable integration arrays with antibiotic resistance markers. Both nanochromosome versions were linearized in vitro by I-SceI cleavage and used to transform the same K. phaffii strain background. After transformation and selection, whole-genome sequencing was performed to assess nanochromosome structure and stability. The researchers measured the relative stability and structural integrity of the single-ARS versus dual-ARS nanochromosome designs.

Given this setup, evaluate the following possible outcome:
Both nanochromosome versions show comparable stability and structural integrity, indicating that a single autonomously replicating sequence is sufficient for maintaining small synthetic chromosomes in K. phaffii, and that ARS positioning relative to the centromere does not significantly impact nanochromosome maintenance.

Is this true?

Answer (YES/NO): NO